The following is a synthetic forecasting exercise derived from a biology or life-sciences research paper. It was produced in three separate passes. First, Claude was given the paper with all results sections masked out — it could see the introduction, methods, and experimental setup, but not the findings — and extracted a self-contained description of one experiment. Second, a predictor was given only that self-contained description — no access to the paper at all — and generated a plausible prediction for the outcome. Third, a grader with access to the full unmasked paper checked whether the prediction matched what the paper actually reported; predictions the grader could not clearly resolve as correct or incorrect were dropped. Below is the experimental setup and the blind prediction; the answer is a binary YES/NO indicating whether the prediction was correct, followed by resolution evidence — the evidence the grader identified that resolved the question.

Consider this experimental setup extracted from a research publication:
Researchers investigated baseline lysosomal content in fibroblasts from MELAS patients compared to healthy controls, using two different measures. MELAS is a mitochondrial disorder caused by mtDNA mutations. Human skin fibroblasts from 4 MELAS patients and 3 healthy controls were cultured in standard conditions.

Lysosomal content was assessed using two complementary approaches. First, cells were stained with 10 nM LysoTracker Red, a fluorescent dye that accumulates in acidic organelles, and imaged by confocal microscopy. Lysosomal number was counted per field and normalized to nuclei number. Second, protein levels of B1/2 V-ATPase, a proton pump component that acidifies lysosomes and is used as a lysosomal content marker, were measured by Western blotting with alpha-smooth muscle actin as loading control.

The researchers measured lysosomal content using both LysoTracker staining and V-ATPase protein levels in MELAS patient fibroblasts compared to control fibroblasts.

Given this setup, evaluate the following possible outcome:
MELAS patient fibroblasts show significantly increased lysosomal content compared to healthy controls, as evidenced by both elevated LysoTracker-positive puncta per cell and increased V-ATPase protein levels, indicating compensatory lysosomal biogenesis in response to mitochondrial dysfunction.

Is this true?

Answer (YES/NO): NO